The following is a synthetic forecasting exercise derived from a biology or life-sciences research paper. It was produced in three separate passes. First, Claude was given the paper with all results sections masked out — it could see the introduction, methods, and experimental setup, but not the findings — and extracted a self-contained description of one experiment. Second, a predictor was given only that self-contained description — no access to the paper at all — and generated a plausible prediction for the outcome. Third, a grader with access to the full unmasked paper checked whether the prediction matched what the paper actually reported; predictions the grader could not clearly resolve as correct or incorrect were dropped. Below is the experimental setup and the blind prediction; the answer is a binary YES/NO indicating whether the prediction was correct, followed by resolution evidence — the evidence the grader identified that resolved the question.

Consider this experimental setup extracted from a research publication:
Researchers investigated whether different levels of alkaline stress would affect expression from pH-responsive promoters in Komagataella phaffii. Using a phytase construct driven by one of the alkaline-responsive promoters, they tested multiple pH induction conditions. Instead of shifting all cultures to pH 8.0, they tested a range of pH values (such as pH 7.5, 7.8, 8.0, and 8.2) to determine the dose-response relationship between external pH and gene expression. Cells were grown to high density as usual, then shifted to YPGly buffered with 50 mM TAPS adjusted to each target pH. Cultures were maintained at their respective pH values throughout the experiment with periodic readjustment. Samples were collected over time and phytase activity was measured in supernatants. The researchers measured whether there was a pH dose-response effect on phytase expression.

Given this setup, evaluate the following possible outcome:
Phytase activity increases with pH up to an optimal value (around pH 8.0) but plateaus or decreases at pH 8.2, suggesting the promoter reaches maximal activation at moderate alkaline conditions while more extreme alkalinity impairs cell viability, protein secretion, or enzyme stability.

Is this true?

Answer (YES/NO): NO